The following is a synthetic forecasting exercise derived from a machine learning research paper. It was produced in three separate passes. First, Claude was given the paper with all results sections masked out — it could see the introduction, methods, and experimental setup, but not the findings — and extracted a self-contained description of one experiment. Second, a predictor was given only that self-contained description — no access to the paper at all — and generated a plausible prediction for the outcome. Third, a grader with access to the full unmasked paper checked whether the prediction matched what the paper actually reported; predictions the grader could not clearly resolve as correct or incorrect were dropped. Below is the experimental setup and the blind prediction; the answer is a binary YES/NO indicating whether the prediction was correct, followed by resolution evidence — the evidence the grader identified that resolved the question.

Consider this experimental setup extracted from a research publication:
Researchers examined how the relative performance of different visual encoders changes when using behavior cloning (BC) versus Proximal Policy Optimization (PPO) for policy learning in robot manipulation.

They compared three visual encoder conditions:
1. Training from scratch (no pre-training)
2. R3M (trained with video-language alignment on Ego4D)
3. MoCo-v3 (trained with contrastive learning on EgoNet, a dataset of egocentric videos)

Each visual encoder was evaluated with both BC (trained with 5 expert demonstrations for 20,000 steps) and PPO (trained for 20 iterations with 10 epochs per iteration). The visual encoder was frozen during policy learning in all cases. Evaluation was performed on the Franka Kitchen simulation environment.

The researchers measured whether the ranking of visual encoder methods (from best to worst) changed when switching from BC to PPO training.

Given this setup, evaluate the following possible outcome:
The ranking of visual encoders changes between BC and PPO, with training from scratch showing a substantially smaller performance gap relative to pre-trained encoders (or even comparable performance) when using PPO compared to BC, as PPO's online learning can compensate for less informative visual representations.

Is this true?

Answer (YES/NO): NO